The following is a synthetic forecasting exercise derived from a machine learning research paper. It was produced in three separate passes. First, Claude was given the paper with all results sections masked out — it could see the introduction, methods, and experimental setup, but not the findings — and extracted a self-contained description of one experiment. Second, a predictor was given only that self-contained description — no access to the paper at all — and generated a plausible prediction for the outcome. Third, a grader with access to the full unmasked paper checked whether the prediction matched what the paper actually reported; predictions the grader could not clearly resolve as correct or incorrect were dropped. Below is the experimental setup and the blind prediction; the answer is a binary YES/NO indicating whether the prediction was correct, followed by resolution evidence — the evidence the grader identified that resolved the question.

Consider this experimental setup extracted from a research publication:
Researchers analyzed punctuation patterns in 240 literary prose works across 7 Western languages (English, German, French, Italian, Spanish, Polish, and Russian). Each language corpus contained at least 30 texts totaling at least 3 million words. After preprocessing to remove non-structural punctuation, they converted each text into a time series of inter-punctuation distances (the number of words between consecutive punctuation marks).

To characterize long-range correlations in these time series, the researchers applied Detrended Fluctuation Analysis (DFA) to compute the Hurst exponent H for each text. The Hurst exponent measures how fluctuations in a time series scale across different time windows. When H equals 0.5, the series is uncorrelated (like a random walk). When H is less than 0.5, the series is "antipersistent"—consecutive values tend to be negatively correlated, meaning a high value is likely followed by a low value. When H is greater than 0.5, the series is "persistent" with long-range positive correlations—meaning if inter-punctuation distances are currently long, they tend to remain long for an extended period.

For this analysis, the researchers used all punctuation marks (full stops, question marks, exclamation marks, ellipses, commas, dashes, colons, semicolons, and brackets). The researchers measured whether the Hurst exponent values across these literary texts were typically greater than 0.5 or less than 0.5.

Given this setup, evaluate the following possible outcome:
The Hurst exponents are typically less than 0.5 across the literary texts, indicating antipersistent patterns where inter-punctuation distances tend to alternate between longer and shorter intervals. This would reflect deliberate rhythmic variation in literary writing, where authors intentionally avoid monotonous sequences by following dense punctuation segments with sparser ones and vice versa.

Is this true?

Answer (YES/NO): NO